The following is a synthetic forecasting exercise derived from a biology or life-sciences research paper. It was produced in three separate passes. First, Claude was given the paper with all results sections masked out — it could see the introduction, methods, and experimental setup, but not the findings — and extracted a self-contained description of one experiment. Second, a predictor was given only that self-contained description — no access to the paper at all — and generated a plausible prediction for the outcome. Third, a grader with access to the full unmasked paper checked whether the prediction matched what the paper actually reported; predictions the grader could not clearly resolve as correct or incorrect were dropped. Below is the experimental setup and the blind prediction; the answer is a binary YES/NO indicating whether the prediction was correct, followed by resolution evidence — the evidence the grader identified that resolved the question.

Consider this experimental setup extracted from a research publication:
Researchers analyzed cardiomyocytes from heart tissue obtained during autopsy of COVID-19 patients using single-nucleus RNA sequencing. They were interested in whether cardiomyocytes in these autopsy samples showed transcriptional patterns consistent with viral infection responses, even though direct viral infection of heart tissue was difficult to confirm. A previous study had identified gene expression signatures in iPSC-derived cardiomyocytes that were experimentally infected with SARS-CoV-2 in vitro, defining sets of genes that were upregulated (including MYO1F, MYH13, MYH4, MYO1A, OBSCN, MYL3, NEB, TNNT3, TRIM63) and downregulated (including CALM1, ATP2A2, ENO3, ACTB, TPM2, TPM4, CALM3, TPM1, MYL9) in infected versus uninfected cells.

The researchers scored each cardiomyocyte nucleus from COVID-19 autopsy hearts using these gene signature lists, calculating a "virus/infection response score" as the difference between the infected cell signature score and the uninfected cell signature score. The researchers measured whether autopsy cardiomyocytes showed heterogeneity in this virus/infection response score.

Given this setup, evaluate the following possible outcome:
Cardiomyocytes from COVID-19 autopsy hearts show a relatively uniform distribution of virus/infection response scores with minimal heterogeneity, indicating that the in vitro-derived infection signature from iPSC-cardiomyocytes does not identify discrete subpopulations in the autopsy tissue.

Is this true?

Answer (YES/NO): NO